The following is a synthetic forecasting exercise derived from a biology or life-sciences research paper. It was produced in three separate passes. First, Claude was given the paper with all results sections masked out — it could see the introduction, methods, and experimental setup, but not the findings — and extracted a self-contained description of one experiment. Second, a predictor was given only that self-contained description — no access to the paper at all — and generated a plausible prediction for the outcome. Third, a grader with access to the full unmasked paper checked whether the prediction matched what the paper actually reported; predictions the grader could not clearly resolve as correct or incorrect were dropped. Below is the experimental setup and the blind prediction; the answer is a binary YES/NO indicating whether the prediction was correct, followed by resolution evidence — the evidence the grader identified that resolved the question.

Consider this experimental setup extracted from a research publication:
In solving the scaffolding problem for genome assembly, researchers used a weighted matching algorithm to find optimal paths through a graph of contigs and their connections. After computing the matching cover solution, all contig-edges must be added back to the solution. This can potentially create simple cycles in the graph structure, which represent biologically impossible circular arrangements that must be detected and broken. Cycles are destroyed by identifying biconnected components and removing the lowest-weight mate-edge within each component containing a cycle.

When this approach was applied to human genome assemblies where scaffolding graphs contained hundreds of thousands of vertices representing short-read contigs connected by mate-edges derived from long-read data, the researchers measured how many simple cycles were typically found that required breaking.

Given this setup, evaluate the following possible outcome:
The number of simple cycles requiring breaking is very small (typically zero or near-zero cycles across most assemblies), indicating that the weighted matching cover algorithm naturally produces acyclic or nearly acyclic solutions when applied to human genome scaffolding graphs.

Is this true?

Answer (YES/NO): NO